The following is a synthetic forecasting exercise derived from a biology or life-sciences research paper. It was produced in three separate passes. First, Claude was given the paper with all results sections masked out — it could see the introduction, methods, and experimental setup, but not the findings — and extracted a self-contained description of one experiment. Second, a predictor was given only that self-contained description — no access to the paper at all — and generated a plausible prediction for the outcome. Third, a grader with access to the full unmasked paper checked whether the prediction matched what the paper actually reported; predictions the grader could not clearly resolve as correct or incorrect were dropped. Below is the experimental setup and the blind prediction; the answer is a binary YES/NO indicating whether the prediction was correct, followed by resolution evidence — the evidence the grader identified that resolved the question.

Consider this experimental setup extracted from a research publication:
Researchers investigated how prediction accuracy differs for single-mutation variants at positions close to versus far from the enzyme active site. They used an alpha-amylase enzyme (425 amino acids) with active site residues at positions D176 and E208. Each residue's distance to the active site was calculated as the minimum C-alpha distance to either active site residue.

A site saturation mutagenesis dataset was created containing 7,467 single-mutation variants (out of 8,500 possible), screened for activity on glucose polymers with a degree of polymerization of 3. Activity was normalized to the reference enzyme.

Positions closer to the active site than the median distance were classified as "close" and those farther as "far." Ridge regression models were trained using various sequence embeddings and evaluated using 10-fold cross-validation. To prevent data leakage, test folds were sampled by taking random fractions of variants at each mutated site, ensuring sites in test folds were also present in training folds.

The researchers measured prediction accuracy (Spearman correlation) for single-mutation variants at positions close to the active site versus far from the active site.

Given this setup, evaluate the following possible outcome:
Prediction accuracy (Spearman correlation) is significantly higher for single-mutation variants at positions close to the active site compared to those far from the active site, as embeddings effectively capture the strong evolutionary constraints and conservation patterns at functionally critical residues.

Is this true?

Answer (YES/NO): YES